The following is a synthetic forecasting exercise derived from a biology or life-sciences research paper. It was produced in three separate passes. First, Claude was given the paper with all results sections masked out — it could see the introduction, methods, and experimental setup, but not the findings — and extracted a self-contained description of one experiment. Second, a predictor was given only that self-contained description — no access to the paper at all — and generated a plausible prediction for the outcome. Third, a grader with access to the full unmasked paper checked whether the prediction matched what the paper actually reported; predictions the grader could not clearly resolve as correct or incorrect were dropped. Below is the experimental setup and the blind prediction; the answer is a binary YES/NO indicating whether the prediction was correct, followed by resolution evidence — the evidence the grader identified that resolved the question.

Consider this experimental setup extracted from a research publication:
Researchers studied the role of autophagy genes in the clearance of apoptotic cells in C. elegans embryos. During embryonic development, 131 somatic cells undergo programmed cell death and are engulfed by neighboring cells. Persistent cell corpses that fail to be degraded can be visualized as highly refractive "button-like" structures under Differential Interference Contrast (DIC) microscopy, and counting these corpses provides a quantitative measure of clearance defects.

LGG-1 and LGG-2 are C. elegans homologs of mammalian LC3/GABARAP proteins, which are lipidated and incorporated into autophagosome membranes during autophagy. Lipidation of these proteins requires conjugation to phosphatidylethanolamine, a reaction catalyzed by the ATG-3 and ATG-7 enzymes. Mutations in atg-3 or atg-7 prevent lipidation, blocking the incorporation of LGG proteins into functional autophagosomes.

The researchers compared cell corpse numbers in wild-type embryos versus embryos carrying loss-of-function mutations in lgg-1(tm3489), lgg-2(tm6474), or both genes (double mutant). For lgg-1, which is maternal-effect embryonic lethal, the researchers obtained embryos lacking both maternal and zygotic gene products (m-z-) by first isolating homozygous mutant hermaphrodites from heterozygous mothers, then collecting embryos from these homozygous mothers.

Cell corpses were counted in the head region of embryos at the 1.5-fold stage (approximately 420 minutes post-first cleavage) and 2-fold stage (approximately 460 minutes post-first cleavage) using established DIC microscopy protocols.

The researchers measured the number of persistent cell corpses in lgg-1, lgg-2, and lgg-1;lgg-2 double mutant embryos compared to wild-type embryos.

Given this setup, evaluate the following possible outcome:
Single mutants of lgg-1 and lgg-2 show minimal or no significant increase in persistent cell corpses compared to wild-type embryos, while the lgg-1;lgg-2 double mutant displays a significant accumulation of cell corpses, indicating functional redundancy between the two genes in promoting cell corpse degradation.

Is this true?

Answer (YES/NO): NO